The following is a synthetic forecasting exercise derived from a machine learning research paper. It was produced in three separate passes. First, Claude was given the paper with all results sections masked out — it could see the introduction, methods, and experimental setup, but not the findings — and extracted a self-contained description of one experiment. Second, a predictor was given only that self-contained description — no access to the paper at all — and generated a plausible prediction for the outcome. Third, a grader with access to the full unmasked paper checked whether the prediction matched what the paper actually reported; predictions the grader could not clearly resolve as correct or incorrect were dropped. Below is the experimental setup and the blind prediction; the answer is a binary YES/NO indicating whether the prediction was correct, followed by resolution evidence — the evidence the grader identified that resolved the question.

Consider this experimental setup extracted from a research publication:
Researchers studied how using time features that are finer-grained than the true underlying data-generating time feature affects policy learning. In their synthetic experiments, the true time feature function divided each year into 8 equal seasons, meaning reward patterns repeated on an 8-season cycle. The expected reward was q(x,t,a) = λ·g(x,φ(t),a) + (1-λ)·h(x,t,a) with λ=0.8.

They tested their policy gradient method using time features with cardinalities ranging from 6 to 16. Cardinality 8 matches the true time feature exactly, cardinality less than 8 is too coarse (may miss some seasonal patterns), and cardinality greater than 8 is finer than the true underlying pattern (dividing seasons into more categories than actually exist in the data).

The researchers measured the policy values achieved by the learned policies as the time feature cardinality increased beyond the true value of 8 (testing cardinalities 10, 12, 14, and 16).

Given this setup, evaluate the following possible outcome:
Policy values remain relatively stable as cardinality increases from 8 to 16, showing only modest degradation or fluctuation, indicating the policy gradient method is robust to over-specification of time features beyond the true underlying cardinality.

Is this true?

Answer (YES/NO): YES